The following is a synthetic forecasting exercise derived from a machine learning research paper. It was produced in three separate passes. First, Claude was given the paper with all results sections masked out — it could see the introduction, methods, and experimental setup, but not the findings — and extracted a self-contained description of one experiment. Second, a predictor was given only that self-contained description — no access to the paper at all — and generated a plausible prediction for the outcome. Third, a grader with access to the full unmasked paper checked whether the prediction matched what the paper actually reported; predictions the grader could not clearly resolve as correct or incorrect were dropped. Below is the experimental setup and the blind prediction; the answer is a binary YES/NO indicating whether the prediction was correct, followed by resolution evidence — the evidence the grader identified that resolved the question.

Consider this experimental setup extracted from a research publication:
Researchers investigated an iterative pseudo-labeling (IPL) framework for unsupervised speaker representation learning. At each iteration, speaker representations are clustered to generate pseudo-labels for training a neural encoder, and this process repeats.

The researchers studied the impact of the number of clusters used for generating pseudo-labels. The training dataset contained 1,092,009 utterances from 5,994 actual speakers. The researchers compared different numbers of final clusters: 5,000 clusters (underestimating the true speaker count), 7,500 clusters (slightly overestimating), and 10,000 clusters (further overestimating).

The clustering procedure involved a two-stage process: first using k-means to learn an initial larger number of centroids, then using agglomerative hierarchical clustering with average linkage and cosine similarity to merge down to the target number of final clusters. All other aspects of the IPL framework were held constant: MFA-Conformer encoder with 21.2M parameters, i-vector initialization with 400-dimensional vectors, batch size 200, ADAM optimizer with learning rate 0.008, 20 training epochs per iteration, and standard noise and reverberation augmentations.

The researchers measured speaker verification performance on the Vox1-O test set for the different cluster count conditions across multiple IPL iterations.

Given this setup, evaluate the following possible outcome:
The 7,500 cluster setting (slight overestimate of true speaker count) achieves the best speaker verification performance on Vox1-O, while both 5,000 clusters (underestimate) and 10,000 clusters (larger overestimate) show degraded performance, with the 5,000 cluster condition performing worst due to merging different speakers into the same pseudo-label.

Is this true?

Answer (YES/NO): NO